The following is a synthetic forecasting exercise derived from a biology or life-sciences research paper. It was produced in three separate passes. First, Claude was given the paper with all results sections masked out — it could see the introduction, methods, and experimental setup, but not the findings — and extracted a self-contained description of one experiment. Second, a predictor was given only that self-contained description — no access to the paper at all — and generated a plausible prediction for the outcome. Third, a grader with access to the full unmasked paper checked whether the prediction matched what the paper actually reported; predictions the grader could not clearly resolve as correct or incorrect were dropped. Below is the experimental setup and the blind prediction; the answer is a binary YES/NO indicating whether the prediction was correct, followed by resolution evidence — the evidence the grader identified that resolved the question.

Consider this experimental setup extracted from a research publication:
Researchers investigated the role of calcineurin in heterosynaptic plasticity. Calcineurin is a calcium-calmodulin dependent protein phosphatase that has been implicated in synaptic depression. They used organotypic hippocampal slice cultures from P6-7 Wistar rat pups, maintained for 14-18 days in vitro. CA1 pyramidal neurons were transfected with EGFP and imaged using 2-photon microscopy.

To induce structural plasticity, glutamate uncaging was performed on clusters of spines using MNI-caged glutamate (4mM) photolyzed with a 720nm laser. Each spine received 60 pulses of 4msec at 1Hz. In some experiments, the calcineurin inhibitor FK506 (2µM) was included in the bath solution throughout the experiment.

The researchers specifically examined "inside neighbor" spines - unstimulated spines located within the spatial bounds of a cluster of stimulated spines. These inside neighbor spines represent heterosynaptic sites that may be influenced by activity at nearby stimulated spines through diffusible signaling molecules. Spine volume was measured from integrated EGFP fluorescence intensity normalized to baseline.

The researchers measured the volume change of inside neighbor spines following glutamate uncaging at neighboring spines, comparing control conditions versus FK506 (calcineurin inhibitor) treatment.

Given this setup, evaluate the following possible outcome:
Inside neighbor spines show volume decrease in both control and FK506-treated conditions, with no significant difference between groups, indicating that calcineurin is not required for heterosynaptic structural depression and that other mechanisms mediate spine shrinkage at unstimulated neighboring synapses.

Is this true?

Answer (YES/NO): NO